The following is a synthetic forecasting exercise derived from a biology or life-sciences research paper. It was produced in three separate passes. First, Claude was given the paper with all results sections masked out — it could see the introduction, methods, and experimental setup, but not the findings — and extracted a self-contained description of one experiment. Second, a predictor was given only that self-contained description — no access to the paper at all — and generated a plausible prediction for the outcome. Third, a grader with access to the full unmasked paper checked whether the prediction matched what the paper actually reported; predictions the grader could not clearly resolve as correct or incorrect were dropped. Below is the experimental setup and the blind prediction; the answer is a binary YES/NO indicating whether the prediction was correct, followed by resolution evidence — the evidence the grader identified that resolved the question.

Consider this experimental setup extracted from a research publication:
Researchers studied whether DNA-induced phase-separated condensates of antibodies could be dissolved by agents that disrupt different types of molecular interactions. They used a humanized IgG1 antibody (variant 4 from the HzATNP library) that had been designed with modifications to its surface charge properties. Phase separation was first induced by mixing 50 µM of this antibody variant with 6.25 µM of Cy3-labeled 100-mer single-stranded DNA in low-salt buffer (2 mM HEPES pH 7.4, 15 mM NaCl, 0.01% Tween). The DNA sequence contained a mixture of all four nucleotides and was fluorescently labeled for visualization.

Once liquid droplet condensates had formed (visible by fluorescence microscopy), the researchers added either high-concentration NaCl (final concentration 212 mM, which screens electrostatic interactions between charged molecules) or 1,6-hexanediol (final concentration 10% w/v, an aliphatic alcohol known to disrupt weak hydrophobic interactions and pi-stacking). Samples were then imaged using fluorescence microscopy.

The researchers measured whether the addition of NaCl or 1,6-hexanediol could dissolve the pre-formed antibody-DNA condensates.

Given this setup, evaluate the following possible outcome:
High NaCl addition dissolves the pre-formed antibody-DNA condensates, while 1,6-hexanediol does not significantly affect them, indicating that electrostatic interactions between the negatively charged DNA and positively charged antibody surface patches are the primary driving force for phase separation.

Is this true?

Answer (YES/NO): NO